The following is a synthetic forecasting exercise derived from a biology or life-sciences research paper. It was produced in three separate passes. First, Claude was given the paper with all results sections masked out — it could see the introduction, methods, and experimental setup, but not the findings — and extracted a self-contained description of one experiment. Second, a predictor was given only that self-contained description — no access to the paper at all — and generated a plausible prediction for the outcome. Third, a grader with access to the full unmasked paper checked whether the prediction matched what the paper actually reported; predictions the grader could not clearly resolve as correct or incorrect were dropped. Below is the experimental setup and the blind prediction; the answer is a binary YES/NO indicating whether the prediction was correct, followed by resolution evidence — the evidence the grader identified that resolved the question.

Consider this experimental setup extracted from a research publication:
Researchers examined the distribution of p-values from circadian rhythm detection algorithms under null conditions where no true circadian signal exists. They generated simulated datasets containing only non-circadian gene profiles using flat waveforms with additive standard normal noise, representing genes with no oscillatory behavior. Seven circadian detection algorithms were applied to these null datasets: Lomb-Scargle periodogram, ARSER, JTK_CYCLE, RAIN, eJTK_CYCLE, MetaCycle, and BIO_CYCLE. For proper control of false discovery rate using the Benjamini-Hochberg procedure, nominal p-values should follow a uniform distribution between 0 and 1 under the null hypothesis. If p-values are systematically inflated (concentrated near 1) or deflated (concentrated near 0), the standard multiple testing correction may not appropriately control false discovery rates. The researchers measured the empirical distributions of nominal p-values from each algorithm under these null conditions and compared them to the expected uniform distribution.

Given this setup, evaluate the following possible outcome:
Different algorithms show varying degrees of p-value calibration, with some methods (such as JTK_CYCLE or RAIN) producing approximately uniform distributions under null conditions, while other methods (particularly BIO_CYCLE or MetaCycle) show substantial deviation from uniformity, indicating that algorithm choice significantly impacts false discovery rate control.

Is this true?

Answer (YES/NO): NO